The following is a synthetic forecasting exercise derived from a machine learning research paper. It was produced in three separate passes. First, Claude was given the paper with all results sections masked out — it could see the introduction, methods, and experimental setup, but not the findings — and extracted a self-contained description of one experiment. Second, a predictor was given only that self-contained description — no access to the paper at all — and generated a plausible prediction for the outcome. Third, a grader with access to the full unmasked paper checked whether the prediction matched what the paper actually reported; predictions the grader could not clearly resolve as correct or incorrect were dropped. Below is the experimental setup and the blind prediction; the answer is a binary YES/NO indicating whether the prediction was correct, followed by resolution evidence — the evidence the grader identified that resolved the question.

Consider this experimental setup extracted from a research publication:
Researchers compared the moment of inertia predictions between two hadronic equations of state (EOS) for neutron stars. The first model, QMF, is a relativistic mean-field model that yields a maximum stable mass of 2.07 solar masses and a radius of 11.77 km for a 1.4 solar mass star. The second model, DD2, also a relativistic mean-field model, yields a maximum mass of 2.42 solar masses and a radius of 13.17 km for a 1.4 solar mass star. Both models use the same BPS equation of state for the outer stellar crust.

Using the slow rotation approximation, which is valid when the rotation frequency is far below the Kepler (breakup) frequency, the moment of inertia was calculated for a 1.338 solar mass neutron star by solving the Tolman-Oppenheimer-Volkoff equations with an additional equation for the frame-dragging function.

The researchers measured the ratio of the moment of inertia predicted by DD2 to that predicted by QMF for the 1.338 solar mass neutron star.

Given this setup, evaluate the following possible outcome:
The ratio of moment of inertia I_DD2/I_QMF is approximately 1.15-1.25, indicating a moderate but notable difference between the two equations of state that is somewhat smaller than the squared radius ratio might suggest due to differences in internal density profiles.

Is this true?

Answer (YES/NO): YES